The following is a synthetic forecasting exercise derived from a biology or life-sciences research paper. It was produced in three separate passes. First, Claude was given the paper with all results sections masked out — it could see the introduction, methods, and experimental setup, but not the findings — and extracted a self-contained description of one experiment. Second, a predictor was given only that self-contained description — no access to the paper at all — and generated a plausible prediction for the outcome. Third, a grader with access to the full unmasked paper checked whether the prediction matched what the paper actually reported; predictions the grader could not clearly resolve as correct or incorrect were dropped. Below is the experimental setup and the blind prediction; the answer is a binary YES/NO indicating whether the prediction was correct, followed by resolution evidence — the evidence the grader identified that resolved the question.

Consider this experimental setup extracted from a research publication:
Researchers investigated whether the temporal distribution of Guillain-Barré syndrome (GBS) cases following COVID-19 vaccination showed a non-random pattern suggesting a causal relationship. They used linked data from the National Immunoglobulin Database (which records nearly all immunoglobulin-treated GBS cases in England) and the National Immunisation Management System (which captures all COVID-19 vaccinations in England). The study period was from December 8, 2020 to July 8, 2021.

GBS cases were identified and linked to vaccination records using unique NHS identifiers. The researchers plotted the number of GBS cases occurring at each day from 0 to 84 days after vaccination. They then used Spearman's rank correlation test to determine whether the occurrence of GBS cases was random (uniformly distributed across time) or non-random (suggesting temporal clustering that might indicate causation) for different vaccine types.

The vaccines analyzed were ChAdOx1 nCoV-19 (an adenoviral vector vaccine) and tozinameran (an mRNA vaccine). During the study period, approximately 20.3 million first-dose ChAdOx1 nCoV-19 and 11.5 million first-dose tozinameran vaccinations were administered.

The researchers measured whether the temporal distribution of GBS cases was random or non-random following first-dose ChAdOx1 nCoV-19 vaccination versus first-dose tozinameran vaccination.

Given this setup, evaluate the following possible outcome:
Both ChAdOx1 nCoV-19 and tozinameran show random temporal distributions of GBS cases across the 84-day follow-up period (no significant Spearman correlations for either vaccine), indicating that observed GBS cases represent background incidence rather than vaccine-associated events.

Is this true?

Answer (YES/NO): NO